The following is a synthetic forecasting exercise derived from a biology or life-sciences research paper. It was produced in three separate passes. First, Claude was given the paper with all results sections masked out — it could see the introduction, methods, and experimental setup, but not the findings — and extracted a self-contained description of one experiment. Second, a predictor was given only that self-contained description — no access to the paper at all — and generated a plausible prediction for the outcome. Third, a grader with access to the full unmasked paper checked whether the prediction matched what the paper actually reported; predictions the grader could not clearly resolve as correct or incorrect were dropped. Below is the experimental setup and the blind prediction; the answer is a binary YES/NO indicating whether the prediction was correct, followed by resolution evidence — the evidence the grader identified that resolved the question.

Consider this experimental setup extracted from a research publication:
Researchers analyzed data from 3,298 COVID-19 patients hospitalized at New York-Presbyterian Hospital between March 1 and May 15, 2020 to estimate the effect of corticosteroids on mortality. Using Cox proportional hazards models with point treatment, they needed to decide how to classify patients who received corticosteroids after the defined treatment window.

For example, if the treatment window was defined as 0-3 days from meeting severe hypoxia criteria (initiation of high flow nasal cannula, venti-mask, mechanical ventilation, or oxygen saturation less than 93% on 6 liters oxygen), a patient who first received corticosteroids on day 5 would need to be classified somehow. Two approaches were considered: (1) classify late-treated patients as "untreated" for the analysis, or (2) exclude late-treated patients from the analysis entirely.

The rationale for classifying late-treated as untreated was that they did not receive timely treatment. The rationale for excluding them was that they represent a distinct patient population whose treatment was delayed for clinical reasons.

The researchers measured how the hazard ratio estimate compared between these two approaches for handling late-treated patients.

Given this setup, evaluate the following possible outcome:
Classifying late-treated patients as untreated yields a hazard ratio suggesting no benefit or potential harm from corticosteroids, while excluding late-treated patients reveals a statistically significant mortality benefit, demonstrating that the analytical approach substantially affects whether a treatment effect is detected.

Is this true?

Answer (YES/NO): NO